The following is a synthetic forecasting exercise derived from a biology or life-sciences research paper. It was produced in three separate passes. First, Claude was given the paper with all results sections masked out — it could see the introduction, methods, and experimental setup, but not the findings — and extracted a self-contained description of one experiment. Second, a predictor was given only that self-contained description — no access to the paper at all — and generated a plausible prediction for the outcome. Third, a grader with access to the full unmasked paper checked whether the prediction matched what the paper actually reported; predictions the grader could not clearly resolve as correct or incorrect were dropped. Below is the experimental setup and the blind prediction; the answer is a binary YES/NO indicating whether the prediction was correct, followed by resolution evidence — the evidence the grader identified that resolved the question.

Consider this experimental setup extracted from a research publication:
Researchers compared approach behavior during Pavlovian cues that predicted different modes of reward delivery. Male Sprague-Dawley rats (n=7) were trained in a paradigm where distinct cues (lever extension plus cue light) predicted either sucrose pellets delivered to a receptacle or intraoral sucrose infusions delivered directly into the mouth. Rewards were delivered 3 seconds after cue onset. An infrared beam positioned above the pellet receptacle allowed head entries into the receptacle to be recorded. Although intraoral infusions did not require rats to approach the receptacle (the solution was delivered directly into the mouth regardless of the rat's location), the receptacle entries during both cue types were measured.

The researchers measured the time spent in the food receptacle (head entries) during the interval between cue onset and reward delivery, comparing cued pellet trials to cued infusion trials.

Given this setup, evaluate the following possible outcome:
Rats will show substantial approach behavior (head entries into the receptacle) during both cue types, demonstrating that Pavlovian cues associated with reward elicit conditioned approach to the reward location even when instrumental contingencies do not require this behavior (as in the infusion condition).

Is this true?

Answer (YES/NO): YES